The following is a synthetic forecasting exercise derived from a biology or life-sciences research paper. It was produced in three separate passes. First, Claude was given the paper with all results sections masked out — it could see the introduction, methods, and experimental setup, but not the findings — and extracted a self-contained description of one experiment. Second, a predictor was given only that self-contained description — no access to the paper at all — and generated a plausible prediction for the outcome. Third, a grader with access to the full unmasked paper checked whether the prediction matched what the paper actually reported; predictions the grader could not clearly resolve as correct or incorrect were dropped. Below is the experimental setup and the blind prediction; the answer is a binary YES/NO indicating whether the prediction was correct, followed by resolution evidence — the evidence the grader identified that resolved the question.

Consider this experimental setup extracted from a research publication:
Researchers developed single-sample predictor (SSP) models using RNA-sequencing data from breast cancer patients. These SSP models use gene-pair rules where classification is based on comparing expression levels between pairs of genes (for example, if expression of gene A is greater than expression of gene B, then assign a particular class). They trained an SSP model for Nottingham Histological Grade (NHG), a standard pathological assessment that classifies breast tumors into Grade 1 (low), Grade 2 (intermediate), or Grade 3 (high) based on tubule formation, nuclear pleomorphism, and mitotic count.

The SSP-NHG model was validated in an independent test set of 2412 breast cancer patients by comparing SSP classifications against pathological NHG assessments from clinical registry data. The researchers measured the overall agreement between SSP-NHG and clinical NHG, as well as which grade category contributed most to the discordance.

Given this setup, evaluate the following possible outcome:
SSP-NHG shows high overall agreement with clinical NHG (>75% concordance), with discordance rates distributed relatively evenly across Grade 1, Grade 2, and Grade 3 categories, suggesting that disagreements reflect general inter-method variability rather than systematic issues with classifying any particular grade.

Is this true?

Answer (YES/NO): NO